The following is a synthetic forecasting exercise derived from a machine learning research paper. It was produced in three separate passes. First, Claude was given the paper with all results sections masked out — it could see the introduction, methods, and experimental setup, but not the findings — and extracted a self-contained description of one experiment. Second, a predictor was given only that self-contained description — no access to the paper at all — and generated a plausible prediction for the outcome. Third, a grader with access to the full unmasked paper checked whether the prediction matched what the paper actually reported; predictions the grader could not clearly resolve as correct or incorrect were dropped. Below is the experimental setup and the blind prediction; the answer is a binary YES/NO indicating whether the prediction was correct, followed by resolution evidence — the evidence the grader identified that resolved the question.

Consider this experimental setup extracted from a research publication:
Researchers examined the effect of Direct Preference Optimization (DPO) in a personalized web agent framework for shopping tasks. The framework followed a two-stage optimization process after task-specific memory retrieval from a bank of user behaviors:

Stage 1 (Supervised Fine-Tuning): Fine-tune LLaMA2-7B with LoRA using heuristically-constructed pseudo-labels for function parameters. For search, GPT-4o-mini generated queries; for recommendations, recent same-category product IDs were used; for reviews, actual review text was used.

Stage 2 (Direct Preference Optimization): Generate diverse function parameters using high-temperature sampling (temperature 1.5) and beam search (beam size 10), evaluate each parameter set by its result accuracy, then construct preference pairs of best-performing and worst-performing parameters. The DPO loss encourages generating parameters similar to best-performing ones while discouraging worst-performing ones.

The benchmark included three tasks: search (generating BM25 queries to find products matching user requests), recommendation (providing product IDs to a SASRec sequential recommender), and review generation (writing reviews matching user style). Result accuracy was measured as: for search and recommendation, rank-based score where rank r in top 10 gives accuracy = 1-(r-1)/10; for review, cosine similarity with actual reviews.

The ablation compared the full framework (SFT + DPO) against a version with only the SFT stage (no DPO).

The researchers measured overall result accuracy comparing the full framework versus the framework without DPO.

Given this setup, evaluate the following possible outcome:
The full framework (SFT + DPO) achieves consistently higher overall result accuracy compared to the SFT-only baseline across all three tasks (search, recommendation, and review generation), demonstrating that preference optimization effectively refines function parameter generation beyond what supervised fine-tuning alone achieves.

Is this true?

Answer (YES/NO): YES